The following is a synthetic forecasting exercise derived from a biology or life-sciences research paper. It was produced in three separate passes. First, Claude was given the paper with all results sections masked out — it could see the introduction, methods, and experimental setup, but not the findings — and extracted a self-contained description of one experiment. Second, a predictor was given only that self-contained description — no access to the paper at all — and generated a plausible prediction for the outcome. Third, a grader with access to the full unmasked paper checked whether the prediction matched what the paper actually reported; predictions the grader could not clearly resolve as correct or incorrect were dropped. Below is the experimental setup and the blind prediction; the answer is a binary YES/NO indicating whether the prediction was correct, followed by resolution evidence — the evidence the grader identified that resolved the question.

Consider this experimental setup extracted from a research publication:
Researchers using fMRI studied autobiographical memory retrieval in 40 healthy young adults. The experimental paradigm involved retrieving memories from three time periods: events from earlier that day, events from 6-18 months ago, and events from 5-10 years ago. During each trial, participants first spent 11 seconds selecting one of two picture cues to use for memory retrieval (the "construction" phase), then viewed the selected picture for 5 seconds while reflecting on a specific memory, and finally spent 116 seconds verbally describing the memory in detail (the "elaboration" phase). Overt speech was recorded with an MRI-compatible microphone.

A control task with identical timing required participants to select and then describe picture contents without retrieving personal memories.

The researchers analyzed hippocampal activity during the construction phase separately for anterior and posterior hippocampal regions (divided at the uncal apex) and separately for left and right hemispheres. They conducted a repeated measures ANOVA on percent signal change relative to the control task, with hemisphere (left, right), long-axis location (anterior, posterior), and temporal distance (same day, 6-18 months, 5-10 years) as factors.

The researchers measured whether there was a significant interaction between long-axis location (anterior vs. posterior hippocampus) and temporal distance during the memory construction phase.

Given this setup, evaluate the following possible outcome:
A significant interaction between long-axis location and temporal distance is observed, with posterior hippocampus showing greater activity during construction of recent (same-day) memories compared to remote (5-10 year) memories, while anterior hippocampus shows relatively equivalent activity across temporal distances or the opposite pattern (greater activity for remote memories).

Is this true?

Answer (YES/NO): NO